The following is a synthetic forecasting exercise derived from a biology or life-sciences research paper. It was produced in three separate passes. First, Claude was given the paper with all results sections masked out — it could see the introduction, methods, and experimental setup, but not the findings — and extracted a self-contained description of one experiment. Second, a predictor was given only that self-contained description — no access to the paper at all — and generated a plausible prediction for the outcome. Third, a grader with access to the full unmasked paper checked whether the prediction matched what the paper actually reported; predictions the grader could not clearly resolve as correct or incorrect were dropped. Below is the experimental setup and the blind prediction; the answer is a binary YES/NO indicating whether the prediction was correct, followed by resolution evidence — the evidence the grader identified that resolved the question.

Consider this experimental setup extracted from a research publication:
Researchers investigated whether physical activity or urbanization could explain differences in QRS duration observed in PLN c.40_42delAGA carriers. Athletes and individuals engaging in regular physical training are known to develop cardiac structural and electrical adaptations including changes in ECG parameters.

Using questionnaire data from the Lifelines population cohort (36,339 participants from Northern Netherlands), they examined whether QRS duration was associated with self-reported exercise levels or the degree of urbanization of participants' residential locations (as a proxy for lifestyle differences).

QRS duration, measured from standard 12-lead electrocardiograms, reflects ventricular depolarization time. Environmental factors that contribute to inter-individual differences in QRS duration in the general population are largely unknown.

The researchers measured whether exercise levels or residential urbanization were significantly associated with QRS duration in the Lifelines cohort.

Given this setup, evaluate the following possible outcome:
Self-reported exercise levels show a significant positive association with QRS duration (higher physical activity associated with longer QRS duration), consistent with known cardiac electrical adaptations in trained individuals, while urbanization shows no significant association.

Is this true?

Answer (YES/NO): NO